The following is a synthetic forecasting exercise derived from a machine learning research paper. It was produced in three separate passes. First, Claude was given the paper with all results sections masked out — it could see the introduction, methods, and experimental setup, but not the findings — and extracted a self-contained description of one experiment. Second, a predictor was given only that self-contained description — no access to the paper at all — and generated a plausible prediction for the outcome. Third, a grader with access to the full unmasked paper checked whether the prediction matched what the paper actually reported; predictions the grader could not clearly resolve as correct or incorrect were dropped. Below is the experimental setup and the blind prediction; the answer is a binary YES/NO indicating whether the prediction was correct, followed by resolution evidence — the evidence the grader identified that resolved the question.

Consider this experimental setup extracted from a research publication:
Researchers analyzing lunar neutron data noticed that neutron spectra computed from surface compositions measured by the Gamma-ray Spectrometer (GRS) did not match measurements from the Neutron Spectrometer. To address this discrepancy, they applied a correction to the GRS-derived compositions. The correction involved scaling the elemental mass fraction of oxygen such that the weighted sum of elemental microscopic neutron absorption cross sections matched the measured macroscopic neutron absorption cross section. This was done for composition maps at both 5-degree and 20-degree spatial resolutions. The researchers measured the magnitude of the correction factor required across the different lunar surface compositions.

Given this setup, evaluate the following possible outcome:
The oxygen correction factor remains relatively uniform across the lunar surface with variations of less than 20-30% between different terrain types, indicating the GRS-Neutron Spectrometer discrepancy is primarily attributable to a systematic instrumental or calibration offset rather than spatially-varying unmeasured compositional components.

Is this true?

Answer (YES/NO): NO